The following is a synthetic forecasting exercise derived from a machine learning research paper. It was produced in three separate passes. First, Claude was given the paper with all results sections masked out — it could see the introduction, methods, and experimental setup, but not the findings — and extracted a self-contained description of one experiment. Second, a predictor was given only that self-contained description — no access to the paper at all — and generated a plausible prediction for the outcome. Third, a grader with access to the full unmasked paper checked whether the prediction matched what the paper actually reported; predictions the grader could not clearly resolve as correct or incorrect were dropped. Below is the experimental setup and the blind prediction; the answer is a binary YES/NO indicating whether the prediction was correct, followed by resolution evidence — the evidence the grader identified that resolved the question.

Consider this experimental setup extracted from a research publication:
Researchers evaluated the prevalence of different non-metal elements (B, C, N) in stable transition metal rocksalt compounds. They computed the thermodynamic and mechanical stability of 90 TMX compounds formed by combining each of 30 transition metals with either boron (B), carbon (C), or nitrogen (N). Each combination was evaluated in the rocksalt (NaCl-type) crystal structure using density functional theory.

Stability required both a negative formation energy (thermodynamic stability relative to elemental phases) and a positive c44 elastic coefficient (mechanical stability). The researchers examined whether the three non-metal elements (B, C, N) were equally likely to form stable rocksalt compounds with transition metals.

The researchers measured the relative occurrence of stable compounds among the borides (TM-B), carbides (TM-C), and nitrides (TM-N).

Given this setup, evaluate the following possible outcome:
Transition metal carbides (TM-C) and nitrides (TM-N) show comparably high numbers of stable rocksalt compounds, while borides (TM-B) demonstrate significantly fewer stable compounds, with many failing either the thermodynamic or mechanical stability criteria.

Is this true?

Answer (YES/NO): YES